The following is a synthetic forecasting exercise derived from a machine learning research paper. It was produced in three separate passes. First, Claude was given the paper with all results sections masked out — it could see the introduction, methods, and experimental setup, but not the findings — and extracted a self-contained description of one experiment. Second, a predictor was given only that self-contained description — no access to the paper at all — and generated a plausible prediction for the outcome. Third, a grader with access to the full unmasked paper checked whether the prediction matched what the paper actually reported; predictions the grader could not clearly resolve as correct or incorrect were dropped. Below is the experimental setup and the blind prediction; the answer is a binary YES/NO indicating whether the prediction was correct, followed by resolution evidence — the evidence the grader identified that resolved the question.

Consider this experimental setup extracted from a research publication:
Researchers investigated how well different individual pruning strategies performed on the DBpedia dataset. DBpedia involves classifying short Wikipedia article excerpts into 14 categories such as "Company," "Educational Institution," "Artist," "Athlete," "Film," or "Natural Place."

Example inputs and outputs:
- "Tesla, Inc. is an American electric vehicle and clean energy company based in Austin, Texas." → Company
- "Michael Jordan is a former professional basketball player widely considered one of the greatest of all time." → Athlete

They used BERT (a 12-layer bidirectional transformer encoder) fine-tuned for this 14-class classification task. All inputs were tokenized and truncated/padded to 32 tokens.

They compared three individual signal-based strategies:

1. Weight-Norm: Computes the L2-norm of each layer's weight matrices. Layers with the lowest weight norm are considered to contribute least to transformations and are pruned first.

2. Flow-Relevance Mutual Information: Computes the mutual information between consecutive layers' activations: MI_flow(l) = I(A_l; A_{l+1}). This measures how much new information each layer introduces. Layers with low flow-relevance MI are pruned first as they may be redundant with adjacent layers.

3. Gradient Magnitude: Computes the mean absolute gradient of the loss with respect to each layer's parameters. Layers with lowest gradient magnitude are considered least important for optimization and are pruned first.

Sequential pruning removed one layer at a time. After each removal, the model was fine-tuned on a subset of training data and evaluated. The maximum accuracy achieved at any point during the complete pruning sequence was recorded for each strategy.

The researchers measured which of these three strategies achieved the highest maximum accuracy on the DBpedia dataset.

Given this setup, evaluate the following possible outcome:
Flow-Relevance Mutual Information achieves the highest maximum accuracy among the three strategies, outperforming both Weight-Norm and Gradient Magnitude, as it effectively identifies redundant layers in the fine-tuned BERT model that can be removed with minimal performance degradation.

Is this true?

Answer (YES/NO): YES